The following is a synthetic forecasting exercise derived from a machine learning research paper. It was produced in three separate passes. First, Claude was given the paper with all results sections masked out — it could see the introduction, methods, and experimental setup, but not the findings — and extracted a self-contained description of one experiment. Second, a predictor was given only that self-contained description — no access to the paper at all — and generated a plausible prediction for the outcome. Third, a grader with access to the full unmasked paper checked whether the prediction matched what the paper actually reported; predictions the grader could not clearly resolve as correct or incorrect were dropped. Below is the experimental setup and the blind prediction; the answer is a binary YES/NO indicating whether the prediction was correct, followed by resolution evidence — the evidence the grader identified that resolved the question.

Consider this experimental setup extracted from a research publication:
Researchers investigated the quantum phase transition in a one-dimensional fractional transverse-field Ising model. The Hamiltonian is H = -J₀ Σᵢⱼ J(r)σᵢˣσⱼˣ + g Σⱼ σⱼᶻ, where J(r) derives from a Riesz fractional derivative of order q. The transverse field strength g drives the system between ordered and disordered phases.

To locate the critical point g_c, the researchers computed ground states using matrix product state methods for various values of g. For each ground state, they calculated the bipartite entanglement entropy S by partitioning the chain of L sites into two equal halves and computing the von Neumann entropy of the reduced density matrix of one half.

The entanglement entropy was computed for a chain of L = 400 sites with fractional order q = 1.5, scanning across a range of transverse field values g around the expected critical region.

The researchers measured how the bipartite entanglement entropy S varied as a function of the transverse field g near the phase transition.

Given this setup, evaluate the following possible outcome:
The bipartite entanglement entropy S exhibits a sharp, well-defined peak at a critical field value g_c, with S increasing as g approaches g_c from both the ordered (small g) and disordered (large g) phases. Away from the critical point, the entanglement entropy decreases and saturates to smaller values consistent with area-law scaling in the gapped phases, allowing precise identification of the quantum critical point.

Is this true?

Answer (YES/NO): YES